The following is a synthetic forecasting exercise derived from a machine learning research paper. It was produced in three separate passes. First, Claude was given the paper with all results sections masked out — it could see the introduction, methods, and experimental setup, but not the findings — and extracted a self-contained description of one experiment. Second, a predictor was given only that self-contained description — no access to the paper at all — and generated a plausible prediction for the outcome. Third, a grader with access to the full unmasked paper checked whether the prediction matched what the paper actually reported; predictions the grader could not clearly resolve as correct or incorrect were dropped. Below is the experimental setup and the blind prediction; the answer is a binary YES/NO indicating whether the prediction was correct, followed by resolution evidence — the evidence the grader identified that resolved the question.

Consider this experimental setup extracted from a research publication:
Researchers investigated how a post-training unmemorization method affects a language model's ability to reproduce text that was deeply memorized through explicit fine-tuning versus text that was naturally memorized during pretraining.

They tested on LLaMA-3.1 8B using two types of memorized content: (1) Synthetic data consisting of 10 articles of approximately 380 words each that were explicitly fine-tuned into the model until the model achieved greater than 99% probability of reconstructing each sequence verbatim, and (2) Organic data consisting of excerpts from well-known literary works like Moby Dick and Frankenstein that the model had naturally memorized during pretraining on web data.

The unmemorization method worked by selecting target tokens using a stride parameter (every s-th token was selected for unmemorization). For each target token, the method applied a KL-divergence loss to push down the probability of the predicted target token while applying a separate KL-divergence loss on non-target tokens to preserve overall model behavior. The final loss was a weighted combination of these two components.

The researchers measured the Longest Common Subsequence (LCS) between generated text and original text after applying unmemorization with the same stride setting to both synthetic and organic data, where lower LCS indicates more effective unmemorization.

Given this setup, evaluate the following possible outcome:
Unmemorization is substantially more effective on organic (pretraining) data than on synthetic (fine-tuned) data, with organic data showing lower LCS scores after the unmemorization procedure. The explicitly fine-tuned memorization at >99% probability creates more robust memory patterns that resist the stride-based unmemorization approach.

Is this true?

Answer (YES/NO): NO